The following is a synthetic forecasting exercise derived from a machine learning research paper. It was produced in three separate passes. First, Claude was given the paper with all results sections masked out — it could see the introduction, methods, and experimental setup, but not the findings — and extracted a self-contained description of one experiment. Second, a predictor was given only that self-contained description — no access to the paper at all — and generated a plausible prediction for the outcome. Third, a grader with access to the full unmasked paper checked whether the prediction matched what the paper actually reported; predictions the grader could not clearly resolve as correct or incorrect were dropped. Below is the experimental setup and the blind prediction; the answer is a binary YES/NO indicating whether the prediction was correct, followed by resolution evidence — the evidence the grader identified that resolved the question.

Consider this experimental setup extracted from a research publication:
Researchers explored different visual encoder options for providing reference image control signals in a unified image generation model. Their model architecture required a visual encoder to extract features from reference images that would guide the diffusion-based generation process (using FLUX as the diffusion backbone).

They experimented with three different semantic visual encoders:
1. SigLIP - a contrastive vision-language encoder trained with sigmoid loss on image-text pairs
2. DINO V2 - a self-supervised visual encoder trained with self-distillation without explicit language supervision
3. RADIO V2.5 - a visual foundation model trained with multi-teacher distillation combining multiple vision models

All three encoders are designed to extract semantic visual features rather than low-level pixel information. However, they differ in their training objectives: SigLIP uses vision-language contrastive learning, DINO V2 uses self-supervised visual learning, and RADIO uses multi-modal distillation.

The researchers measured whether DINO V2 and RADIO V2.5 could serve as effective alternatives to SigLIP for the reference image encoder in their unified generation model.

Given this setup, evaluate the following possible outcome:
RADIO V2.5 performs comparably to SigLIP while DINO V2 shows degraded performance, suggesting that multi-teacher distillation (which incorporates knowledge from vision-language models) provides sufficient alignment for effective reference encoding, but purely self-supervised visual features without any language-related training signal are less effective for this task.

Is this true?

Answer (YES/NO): NO